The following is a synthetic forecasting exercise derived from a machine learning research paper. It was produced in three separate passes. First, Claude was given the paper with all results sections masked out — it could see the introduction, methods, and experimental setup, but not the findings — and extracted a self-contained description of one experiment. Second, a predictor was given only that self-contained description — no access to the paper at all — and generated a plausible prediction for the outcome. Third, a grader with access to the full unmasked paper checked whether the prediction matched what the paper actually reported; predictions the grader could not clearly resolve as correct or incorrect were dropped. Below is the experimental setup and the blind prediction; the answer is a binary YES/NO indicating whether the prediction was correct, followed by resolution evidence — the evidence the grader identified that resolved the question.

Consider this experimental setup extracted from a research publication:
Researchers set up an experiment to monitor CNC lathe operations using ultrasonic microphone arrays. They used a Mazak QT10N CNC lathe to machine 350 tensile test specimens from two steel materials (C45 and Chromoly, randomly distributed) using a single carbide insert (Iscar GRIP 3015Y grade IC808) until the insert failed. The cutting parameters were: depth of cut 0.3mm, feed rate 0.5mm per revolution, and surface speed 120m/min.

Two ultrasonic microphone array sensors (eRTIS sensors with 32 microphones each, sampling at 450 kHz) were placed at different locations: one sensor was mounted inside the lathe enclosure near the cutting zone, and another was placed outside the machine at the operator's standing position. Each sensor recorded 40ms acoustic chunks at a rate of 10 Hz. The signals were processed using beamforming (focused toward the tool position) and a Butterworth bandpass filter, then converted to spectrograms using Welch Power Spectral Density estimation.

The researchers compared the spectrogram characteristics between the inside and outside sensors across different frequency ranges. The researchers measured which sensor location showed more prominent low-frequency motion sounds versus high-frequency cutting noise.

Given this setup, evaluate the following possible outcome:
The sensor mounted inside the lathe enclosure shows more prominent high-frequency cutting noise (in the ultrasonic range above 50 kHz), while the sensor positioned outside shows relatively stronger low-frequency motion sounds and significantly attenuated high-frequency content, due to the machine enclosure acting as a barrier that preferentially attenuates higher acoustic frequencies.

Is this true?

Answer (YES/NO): YES